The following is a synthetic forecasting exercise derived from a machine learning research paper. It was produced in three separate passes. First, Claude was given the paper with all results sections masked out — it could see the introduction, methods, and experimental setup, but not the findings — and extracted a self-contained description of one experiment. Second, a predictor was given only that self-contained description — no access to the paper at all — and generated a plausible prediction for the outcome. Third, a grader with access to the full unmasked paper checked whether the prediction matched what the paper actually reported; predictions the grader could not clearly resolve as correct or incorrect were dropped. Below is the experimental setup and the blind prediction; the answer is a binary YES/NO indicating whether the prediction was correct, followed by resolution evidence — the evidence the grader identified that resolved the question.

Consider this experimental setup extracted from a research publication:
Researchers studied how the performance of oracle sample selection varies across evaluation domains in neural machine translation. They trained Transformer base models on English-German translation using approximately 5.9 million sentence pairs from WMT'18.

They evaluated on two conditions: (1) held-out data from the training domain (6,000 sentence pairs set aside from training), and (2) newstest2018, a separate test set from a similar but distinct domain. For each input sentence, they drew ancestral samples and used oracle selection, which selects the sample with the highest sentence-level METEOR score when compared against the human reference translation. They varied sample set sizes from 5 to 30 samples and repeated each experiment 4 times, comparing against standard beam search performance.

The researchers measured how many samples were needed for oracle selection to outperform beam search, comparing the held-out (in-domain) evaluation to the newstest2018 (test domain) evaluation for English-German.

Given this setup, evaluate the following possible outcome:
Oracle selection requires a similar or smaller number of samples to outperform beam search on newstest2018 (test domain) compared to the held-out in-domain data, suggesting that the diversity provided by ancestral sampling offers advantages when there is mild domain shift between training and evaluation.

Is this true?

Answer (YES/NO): NO